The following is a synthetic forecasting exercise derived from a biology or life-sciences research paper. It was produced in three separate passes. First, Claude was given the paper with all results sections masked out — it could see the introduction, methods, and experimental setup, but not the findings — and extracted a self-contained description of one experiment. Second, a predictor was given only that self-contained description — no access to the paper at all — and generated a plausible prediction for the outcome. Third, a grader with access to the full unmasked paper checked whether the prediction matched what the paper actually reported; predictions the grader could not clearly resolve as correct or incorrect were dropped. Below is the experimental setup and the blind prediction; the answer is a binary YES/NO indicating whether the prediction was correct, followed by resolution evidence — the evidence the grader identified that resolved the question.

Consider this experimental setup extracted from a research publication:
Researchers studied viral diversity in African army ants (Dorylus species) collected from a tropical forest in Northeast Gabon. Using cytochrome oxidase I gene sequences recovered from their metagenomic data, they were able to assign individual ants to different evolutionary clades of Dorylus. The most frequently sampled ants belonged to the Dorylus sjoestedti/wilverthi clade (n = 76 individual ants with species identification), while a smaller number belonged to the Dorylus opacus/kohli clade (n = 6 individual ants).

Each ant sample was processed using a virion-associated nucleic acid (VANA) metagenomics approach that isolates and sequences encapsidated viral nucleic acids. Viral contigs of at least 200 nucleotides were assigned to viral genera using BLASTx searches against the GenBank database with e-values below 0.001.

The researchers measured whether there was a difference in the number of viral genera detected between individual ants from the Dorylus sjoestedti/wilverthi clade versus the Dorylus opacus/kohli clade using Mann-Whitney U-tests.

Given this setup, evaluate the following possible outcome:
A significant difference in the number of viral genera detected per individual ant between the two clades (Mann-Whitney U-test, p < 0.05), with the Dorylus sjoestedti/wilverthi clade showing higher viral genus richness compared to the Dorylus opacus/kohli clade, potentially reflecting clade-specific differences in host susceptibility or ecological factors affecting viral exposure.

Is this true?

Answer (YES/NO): YES